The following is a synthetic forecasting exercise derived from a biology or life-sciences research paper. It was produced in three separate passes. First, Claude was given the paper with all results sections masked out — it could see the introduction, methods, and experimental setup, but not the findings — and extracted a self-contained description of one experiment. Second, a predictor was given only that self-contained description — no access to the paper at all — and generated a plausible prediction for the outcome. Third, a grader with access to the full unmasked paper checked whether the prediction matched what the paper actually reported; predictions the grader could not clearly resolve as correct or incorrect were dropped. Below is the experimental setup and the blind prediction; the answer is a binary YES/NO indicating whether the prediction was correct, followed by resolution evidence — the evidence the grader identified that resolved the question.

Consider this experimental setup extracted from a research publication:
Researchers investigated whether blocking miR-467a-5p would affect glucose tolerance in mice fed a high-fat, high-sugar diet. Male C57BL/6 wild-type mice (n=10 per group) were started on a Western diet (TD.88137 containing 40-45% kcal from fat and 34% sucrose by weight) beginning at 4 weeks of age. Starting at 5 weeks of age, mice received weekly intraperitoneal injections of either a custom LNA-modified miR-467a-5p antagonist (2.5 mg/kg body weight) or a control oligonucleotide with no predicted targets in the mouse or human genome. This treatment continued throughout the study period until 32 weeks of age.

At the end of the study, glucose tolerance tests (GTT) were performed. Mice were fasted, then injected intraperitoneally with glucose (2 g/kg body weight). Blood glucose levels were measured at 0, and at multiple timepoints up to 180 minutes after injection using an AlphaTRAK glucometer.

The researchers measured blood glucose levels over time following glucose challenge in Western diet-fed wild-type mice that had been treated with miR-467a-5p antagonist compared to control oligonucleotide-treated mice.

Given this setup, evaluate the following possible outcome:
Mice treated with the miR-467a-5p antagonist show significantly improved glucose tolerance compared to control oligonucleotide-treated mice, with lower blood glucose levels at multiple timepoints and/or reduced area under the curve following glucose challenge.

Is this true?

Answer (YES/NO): NO